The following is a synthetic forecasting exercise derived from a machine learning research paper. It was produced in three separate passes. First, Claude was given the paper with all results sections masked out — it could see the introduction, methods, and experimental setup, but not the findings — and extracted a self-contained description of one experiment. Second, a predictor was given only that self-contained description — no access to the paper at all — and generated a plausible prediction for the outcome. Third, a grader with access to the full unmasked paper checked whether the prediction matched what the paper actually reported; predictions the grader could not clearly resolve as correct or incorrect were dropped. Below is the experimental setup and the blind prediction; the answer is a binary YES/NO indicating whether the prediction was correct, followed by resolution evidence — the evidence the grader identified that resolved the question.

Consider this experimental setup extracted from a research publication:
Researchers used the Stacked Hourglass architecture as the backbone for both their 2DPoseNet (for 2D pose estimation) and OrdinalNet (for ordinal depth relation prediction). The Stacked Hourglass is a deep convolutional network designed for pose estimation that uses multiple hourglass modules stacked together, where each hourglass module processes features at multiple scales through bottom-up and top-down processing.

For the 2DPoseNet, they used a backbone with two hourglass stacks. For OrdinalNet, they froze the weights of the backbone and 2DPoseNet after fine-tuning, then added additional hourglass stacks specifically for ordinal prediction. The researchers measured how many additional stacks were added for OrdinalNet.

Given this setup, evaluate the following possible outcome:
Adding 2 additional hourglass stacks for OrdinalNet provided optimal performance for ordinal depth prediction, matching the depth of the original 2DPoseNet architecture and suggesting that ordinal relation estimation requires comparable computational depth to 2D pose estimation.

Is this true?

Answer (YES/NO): NO